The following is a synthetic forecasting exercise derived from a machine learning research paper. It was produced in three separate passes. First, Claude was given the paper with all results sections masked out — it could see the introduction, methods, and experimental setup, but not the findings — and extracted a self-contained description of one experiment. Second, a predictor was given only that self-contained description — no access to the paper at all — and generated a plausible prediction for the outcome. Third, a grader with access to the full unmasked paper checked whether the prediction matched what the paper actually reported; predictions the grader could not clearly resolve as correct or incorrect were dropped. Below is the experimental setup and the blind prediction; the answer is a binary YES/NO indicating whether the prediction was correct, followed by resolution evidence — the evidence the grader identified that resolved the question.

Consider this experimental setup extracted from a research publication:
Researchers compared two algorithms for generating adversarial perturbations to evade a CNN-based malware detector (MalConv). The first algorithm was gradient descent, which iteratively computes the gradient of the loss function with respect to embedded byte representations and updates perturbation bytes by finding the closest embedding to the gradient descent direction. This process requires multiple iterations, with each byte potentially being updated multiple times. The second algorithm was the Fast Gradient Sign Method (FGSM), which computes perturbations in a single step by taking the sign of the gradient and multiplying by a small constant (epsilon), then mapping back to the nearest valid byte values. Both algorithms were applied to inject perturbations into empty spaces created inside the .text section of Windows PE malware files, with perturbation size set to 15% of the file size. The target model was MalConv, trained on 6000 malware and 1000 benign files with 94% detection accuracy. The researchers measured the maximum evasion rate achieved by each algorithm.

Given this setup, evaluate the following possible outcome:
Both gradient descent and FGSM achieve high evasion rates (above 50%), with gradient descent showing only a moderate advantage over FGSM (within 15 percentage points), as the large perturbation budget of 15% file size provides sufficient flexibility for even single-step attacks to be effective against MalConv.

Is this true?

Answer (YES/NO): NO